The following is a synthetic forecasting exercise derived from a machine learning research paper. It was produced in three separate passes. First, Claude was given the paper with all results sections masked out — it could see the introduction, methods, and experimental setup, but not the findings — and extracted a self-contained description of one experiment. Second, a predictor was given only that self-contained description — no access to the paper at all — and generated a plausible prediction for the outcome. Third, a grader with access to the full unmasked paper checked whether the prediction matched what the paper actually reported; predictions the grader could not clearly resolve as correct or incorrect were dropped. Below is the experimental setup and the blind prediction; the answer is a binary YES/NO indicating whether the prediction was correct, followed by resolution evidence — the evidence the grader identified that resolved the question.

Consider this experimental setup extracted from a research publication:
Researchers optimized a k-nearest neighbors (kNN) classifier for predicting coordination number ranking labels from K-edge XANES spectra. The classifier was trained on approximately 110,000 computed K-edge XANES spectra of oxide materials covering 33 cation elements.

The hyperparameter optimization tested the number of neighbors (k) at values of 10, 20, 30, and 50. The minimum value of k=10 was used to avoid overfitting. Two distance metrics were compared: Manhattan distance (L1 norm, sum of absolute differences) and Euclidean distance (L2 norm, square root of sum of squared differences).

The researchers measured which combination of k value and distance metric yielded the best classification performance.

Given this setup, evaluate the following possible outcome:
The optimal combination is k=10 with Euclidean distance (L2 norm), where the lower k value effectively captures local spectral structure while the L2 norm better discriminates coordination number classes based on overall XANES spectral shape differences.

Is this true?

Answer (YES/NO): NO